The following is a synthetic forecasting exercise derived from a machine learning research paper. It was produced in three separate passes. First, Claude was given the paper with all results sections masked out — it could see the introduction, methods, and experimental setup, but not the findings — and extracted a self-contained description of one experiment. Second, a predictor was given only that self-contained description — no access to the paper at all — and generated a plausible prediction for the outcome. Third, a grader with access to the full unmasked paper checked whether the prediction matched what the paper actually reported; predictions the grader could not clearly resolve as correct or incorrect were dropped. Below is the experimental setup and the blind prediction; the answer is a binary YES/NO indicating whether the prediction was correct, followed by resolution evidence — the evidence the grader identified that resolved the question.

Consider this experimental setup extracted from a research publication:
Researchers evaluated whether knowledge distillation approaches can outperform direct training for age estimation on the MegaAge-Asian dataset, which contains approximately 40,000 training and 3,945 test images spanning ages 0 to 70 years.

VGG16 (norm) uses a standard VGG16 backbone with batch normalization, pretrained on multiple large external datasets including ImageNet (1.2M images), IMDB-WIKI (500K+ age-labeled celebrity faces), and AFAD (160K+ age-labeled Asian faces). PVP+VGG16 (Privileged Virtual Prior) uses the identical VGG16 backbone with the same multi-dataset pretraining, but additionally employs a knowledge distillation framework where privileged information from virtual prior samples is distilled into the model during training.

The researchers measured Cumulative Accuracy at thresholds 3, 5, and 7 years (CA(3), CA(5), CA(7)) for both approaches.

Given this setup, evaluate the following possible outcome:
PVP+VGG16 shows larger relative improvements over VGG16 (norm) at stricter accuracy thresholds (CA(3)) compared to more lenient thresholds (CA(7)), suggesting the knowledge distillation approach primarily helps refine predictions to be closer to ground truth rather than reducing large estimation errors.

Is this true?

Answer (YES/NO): YES